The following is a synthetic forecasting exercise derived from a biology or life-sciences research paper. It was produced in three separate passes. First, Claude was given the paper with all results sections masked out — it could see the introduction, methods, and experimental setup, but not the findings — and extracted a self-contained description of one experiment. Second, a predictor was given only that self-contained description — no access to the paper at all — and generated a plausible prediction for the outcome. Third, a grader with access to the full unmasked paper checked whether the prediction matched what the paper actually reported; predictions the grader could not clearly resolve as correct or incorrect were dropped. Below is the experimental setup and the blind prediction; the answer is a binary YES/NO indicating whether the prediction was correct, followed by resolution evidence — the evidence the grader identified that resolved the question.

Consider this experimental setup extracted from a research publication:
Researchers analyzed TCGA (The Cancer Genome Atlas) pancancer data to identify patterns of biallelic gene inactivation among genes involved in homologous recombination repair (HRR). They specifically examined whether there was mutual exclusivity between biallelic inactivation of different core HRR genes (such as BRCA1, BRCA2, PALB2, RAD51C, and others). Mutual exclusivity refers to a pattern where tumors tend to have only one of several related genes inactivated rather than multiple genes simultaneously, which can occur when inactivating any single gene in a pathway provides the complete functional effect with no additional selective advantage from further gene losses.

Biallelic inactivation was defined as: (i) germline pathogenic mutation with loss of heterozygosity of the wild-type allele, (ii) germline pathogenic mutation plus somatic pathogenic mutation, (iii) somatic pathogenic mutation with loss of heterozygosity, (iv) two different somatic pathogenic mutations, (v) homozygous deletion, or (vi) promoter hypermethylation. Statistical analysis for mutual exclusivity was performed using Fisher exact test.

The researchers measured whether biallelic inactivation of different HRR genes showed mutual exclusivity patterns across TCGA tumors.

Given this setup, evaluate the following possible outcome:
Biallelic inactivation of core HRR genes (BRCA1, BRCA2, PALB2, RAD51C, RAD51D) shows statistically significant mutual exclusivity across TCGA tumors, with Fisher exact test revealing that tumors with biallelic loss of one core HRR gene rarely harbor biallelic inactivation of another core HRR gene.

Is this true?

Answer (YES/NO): NO